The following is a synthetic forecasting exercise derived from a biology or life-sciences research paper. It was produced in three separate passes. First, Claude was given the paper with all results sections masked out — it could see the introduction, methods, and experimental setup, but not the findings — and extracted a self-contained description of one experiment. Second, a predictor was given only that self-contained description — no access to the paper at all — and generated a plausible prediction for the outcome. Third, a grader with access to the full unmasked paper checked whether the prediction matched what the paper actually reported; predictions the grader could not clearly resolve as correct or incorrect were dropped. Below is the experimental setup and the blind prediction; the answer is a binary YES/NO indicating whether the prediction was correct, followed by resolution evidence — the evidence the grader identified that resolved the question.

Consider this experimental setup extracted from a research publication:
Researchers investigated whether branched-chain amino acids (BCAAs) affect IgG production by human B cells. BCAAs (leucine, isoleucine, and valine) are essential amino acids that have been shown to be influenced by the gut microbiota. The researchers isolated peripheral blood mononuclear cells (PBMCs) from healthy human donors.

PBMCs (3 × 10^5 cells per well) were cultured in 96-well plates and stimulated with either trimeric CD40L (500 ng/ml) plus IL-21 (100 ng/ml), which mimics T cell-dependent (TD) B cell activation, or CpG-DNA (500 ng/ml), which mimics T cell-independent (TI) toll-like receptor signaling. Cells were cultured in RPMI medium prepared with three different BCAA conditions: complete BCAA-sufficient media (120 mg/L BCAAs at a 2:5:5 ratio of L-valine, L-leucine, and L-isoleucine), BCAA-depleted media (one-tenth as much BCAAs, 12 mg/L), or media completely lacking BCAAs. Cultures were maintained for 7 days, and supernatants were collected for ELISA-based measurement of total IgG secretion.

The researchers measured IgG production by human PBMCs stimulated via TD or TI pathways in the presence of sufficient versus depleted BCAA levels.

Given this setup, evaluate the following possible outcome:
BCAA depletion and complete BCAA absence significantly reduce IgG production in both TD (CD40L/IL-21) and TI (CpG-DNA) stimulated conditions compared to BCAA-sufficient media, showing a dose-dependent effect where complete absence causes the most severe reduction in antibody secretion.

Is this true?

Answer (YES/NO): YES